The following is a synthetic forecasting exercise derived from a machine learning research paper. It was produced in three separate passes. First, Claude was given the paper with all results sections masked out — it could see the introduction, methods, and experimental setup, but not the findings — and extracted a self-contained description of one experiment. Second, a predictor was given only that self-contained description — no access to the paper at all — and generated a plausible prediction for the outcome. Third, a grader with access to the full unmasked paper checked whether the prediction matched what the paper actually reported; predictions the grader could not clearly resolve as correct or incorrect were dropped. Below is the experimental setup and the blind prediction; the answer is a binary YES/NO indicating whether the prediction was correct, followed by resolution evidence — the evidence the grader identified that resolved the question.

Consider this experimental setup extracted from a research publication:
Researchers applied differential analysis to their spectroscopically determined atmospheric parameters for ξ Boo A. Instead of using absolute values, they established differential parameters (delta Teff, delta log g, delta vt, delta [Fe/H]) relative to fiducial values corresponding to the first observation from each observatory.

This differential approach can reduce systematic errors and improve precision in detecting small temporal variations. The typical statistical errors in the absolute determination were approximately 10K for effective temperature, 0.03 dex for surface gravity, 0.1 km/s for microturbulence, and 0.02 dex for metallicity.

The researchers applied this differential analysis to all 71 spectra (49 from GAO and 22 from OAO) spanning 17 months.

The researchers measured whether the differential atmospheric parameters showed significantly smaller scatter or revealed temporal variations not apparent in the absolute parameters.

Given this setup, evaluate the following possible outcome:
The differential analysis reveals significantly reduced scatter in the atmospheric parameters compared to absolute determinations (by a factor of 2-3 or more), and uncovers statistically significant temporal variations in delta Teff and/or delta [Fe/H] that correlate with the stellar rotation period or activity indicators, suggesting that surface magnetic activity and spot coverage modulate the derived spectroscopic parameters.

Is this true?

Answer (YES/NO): NO